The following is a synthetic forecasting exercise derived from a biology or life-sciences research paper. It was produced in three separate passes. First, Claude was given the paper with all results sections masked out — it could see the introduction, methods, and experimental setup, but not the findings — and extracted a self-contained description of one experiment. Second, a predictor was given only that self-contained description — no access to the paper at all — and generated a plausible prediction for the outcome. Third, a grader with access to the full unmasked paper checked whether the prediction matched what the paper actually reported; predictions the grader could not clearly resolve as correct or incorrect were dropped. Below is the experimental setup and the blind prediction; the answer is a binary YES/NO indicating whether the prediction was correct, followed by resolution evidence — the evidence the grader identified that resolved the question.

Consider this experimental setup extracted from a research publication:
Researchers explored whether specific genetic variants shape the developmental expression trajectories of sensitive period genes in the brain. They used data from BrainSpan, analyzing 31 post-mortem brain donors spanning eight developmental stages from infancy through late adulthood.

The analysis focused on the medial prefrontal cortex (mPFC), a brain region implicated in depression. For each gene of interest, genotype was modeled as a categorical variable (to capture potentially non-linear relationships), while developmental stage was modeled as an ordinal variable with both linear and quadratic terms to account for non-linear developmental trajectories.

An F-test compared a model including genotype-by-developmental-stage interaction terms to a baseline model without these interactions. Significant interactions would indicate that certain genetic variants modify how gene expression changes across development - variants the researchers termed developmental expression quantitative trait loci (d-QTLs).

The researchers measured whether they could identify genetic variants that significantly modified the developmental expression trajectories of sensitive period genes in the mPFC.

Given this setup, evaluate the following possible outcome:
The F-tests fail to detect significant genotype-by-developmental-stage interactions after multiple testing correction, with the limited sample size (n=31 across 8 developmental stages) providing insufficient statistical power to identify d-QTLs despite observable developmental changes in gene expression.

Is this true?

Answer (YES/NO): NO